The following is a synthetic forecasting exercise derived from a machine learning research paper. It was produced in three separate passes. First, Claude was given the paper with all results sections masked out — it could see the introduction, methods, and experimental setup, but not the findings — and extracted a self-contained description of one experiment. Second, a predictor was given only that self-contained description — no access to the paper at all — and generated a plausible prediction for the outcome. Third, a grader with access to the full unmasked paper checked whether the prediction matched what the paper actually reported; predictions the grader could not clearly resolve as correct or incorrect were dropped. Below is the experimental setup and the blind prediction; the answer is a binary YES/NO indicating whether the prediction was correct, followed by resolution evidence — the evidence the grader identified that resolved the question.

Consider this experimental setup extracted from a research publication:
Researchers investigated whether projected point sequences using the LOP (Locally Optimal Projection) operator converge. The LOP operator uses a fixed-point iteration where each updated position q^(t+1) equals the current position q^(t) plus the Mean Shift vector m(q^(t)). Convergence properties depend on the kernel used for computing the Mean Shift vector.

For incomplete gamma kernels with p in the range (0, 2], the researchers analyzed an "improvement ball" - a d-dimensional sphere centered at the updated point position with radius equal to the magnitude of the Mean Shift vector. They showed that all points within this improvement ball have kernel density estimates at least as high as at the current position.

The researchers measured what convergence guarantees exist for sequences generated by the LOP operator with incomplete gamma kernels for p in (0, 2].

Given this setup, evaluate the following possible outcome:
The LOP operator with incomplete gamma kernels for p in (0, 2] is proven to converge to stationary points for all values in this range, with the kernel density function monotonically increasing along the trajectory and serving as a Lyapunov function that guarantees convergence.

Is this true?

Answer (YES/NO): NO